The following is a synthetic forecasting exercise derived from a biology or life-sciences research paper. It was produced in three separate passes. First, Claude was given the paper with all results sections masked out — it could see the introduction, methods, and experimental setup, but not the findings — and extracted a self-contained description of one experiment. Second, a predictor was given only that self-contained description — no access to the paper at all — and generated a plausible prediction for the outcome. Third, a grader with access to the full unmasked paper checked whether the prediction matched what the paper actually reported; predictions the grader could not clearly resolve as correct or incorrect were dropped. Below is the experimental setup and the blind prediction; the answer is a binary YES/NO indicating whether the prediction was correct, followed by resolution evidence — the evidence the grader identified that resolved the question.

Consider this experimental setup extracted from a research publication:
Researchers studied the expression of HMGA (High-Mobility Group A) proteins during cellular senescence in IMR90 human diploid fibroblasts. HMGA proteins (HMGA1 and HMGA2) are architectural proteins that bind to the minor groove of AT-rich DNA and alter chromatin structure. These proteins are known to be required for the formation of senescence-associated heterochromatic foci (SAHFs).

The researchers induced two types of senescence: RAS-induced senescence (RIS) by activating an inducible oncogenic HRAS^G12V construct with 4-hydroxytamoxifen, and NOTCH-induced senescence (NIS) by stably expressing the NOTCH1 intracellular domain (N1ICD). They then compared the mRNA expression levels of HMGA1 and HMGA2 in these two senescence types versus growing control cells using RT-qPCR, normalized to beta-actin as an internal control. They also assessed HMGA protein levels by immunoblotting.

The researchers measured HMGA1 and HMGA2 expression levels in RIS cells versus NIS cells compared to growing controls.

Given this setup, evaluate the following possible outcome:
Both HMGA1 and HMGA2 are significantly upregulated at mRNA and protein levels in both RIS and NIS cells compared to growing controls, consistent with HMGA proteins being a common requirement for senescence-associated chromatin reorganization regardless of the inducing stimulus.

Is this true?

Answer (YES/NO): NO